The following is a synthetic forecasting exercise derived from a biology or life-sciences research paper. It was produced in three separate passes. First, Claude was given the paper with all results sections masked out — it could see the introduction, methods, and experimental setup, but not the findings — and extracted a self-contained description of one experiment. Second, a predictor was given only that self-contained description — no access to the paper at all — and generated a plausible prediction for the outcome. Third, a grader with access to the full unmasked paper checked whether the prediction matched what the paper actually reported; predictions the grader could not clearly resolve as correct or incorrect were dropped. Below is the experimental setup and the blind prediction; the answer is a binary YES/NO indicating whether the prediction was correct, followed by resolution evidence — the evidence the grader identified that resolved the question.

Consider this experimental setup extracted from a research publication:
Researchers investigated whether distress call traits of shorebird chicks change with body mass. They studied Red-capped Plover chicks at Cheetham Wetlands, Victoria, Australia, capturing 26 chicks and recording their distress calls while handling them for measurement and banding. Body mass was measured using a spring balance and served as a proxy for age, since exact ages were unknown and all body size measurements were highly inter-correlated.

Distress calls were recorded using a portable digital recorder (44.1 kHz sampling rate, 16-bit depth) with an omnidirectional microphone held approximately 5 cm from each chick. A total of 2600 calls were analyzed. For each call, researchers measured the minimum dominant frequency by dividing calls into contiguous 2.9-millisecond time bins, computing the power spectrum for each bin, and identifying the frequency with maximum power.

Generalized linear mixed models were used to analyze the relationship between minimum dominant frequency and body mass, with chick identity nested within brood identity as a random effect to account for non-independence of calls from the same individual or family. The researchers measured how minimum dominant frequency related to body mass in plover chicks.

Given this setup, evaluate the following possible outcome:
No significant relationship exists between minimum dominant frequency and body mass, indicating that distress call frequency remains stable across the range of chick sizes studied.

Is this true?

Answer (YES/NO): YES